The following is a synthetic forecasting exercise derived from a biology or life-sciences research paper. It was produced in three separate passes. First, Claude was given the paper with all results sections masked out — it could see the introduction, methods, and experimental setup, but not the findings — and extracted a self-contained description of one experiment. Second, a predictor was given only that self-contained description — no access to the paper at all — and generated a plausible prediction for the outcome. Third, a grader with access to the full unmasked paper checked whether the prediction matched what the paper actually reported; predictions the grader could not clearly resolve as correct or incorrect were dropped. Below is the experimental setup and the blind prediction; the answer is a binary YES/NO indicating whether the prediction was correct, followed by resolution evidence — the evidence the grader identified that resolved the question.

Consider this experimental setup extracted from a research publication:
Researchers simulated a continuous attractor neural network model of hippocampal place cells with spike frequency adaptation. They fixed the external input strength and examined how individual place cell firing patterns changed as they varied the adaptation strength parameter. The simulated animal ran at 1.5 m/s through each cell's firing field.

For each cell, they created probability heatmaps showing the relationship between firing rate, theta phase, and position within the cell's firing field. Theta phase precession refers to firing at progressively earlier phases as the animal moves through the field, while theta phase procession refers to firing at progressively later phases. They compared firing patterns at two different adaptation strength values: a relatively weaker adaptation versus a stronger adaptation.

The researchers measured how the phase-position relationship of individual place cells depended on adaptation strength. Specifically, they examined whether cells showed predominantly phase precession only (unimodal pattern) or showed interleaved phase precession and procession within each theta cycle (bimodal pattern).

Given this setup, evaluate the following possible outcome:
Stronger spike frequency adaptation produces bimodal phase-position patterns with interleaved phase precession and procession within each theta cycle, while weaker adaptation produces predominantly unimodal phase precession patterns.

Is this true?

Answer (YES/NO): NO